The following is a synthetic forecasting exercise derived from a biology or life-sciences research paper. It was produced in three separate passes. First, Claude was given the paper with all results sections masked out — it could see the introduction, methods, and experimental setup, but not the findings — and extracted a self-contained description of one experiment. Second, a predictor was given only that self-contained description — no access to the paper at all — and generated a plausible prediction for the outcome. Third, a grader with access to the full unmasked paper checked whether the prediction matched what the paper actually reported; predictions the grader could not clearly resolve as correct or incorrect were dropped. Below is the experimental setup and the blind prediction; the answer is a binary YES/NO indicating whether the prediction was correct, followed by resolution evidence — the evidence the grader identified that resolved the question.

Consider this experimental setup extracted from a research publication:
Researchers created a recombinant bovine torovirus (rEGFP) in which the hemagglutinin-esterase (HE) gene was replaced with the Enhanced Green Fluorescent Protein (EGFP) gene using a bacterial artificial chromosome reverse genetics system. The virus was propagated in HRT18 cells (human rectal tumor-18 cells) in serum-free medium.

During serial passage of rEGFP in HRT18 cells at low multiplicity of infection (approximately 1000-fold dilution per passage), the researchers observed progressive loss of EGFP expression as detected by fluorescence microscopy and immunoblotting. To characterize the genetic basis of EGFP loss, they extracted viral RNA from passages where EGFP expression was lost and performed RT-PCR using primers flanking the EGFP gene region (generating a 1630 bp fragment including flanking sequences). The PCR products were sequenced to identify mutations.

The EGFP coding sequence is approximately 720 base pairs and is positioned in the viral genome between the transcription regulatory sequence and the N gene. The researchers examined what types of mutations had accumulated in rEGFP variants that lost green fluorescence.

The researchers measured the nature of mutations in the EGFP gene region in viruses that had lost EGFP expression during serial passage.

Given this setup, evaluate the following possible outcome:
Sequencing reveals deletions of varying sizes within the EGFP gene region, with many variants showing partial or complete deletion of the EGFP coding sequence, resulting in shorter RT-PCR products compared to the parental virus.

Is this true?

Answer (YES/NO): YES